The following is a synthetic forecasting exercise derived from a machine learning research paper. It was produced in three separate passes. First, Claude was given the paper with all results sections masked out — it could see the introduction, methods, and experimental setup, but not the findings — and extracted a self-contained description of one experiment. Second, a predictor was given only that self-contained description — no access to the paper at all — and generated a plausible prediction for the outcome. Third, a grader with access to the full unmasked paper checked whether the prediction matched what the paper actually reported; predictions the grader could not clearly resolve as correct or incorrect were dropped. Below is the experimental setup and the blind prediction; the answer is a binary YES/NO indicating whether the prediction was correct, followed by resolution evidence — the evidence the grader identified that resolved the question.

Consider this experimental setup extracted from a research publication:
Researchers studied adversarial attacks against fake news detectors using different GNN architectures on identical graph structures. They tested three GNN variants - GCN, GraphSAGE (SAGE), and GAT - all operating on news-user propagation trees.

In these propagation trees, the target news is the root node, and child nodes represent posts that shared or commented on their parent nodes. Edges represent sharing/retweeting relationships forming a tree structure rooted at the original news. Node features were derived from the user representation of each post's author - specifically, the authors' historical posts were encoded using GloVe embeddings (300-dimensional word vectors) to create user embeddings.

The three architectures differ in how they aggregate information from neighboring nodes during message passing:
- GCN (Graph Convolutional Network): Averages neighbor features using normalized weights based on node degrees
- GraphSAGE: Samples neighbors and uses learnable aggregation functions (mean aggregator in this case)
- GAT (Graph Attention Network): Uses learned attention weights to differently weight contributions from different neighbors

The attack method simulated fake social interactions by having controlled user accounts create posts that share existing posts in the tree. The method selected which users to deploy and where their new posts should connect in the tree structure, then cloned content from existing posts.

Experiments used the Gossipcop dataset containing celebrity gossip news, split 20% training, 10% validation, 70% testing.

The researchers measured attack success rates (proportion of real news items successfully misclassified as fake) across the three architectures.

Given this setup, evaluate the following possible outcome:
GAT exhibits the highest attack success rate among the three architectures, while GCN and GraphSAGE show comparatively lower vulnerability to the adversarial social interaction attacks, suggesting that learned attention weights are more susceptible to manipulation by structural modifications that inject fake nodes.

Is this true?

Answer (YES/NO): NO